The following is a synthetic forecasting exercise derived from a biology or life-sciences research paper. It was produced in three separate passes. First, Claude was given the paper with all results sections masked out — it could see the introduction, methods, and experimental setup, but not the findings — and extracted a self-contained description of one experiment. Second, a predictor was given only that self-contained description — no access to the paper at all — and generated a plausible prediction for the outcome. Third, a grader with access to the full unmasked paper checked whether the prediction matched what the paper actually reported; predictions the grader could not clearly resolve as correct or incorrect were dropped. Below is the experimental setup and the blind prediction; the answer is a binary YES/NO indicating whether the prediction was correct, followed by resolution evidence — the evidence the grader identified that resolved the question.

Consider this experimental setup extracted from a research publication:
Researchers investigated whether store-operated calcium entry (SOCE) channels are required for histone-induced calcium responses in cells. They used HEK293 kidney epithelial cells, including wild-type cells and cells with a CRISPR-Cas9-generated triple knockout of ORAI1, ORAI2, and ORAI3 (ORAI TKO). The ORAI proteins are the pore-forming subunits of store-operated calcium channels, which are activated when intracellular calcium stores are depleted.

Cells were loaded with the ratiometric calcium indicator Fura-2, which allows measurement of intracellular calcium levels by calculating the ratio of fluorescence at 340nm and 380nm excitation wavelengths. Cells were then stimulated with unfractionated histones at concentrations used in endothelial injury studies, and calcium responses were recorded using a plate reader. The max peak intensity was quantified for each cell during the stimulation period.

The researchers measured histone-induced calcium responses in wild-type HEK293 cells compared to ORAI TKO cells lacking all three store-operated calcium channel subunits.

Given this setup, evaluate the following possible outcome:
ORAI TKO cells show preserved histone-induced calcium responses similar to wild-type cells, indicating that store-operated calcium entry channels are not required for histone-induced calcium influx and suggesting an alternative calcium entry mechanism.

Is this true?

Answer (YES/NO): YES